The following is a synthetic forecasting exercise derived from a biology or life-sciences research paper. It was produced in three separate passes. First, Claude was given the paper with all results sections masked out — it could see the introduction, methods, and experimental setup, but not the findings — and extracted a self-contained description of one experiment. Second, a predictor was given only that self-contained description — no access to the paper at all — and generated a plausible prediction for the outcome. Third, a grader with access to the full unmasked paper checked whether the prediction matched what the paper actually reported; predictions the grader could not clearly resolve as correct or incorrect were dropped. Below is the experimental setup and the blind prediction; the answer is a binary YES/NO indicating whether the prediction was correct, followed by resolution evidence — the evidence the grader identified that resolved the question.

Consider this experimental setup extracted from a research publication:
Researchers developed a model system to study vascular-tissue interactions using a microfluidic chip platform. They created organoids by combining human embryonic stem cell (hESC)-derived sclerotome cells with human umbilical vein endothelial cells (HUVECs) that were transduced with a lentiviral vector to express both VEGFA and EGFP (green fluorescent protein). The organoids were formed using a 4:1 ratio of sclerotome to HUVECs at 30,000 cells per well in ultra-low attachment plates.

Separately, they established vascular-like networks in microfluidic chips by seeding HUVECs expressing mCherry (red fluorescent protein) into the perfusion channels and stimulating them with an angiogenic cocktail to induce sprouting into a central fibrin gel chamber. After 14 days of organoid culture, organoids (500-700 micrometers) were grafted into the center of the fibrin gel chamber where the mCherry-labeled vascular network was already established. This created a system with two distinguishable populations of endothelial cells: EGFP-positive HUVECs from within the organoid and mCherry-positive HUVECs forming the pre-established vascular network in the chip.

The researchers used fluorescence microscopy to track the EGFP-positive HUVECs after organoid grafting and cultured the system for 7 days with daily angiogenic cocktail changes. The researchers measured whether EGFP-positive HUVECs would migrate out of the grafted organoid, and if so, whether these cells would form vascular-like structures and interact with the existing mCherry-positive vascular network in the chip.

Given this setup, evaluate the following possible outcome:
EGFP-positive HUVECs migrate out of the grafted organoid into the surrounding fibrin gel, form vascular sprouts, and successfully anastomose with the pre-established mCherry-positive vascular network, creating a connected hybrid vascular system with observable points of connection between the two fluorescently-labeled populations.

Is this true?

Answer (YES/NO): YES